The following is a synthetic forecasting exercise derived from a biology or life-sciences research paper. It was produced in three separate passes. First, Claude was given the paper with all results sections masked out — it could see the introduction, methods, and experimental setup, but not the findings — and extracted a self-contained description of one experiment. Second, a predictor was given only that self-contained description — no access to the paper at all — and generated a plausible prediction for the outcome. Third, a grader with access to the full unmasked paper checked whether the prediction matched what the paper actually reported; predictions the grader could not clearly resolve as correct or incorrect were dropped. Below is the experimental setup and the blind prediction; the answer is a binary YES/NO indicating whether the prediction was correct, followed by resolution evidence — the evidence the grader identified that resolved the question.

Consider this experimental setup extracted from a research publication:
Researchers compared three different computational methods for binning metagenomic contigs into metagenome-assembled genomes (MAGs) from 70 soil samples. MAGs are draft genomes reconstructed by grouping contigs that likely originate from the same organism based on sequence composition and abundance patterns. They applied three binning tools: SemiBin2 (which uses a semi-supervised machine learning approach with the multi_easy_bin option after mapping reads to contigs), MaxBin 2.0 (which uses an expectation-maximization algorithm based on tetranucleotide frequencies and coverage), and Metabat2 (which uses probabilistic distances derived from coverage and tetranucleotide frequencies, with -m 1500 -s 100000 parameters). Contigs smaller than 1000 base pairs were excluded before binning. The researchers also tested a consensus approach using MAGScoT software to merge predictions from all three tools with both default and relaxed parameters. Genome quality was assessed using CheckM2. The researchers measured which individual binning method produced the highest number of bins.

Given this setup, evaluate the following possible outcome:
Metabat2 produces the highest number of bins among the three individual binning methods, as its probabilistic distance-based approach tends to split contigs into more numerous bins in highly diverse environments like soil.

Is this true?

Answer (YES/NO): NO